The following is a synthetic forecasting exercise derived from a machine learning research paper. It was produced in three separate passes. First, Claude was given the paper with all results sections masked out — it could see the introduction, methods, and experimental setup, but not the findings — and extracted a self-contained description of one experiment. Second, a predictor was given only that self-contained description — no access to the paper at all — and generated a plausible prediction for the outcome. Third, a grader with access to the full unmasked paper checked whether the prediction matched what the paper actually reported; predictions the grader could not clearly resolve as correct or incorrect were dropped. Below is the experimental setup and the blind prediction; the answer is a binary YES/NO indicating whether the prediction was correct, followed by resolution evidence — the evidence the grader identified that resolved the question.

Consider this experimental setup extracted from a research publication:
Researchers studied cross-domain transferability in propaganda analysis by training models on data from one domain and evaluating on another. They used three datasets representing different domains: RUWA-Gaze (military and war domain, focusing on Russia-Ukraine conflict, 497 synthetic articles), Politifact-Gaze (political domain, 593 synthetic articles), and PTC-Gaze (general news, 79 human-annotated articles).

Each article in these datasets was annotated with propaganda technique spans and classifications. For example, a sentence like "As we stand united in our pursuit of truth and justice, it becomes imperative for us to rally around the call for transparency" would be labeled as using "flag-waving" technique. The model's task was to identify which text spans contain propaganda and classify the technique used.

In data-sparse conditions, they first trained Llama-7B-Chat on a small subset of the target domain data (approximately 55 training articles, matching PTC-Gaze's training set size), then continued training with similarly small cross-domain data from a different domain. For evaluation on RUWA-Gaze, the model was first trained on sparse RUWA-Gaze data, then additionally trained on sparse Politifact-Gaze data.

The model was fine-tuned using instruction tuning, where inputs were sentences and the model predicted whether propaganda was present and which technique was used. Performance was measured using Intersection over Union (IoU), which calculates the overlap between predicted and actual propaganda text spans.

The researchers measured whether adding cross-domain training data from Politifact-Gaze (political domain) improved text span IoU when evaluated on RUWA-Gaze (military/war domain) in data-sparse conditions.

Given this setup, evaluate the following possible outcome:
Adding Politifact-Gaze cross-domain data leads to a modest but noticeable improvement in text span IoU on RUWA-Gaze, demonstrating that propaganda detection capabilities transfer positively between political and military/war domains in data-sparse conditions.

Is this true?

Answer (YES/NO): NO